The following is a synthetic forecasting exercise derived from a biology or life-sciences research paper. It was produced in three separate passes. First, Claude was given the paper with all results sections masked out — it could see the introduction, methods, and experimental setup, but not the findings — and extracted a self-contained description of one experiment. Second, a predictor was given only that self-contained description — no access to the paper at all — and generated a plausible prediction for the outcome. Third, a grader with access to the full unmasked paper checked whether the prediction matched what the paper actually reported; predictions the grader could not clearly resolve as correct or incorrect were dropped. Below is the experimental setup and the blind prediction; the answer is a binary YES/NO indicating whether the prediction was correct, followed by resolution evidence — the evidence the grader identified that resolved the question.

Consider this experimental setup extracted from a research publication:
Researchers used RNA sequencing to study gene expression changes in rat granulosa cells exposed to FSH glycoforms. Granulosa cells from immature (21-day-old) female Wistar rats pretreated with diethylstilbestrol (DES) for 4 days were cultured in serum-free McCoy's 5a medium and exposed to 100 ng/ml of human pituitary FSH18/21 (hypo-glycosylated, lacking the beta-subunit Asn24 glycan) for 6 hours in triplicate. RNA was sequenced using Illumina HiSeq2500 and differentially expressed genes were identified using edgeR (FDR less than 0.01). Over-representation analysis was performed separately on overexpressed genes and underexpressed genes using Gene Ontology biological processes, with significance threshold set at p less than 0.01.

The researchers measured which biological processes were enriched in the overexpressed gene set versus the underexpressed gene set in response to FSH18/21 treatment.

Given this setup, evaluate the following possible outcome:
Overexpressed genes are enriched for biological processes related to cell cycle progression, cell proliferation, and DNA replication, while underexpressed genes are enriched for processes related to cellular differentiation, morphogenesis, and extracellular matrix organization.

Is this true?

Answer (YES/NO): NO